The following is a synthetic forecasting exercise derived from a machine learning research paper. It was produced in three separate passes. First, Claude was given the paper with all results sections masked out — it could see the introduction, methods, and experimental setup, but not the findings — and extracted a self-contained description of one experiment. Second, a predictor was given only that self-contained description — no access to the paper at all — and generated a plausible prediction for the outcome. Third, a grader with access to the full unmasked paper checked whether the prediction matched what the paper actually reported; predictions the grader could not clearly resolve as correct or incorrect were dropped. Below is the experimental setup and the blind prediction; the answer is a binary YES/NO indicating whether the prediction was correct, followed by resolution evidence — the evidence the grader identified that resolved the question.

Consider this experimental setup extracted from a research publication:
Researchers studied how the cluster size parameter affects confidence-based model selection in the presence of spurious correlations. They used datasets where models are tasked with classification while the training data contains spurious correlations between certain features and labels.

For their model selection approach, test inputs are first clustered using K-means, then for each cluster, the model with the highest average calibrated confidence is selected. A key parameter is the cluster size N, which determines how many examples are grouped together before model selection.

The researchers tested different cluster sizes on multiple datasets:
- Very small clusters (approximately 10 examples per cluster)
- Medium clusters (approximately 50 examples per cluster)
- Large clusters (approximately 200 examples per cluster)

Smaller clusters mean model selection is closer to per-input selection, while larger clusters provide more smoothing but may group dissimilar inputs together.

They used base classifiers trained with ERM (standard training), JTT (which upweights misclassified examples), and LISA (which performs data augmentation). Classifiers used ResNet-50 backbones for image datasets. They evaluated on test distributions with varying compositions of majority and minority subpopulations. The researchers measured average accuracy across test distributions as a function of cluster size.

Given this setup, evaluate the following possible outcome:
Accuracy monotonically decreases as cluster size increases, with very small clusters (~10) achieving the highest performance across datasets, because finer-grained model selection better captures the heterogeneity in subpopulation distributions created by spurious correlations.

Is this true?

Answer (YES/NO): NO